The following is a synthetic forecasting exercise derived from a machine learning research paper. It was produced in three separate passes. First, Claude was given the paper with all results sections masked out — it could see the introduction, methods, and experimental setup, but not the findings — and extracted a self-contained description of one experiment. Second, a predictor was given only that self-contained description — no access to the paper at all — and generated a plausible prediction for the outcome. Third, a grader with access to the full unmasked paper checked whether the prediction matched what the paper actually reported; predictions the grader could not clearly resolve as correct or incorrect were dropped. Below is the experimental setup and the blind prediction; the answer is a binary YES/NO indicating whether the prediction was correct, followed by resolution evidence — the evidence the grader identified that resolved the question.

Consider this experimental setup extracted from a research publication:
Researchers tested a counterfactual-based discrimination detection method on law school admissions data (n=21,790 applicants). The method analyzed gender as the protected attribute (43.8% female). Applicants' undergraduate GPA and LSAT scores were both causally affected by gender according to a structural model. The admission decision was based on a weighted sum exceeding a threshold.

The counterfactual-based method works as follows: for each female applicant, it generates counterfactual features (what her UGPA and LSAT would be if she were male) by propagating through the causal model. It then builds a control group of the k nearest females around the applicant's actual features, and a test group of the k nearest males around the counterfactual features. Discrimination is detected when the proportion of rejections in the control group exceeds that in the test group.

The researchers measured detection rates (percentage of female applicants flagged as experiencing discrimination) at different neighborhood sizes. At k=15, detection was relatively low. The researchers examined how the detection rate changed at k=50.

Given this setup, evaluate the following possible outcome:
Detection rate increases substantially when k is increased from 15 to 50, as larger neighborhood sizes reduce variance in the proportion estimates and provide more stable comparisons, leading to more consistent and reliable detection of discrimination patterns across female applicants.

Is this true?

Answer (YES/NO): YES